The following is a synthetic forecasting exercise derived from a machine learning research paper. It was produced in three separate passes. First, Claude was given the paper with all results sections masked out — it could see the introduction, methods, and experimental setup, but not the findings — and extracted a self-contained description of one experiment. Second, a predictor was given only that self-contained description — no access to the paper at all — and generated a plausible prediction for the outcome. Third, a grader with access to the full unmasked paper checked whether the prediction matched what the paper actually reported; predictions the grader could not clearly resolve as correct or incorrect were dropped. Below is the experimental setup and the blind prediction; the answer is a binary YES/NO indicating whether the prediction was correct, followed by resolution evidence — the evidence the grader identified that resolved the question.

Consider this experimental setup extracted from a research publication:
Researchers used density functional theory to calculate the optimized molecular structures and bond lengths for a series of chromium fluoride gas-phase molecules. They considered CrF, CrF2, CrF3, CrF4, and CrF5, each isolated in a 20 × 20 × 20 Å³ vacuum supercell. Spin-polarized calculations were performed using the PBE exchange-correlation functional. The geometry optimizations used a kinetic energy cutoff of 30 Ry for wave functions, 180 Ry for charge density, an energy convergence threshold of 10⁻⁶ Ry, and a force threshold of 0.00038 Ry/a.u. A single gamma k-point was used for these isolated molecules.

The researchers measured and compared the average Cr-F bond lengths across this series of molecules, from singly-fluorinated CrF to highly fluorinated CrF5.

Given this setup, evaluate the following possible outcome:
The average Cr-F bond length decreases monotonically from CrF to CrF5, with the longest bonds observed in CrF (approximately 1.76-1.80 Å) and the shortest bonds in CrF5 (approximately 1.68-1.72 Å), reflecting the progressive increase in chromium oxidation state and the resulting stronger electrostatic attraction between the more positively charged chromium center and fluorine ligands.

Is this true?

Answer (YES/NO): NO